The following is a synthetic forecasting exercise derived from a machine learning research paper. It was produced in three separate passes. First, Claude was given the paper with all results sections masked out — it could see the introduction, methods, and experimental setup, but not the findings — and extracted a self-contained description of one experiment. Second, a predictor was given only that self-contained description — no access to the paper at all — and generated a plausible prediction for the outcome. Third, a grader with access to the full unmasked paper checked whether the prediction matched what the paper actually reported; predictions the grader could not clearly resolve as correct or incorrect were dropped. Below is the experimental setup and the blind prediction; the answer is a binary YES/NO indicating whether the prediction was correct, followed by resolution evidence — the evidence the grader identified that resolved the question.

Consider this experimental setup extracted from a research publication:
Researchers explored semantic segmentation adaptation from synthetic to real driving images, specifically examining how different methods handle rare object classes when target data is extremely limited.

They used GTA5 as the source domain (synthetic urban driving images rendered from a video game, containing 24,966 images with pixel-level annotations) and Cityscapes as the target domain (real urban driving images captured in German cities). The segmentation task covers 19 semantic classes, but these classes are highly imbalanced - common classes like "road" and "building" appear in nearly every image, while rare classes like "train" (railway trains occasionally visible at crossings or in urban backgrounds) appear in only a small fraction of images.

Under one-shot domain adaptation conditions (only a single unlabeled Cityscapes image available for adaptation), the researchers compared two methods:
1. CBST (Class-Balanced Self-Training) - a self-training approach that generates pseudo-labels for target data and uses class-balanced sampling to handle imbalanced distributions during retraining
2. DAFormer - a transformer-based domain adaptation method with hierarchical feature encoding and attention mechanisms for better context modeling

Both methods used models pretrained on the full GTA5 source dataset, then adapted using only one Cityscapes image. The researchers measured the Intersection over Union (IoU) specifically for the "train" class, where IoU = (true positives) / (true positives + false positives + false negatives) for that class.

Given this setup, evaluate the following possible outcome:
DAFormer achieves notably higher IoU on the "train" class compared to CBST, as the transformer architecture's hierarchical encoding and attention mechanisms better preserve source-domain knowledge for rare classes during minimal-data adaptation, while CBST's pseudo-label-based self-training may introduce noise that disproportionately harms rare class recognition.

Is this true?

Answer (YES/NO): YES